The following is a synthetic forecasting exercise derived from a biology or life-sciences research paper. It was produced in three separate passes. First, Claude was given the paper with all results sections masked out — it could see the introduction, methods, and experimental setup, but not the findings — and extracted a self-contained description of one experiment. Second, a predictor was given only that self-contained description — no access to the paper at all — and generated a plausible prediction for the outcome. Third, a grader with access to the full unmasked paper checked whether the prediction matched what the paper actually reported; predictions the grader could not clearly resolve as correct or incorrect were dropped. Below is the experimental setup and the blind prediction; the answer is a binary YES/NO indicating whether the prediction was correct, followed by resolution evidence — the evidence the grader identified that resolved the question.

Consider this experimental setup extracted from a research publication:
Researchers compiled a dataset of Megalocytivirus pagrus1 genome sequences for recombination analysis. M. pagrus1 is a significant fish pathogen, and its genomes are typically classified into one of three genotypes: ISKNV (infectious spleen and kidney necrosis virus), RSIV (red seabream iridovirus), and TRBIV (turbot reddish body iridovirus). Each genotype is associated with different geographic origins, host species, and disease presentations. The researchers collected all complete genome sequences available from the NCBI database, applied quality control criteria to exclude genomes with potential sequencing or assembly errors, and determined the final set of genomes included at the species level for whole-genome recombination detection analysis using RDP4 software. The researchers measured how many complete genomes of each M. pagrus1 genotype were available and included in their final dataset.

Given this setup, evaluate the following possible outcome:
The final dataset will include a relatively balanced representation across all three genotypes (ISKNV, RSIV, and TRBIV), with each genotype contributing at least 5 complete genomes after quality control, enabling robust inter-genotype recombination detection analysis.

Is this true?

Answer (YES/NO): NO